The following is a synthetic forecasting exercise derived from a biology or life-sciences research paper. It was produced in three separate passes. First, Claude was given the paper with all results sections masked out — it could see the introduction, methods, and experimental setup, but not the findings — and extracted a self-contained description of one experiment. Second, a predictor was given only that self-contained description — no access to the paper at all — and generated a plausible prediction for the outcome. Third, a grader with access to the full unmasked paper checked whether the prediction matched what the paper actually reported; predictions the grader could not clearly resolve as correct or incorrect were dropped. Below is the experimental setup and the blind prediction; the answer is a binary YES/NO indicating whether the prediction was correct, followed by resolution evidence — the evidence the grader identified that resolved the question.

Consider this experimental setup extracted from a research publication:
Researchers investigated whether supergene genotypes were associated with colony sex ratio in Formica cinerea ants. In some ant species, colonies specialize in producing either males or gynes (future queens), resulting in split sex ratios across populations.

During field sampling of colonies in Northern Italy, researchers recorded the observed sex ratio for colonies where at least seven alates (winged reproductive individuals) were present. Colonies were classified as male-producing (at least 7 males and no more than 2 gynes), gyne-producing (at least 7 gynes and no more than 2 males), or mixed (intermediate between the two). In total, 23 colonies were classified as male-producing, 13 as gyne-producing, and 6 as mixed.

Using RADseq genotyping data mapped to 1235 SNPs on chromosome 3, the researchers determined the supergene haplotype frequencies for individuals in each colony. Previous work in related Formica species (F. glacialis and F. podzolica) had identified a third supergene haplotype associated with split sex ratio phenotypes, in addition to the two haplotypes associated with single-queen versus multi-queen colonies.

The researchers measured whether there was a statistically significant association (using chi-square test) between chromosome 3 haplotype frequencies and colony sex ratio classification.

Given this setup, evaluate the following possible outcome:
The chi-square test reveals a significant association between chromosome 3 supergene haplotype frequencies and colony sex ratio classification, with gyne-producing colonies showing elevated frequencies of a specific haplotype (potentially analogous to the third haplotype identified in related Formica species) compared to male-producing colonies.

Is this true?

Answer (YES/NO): YES